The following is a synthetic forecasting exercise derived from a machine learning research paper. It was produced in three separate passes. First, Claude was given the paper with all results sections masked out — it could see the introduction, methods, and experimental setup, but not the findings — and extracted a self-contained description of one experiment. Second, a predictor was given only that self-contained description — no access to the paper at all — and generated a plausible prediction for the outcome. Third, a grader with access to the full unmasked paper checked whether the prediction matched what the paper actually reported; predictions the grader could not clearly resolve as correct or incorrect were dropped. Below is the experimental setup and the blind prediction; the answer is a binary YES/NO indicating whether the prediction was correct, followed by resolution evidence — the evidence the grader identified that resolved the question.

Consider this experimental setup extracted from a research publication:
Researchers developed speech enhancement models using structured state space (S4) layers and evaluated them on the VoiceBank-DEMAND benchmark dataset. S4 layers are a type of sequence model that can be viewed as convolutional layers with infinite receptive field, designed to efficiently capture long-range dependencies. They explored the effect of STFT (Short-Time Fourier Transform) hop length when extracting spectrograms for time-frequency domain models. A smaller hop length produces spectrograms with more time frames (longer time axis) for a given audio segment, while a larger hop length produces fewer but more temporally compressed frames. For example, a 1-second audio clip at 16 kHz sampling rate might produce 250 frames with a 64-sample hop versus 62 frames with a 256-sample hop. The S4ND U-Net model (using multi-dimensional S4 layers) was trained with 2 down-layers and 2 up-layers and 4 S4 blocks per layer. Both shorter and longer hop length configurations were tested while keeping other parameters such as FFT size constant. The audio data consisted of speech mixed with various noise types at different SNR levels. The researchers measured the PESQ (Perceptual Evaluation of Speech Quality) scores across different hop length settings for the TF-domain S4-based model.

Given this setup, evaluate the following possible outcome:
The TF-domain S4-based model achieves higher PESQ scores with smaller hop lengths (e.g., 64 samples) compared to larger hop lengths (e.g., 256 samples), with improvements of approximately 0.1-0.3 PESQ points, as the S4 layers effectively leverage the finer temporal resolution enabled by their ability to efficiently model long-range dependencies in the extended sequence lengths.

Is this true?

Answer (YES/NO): NO